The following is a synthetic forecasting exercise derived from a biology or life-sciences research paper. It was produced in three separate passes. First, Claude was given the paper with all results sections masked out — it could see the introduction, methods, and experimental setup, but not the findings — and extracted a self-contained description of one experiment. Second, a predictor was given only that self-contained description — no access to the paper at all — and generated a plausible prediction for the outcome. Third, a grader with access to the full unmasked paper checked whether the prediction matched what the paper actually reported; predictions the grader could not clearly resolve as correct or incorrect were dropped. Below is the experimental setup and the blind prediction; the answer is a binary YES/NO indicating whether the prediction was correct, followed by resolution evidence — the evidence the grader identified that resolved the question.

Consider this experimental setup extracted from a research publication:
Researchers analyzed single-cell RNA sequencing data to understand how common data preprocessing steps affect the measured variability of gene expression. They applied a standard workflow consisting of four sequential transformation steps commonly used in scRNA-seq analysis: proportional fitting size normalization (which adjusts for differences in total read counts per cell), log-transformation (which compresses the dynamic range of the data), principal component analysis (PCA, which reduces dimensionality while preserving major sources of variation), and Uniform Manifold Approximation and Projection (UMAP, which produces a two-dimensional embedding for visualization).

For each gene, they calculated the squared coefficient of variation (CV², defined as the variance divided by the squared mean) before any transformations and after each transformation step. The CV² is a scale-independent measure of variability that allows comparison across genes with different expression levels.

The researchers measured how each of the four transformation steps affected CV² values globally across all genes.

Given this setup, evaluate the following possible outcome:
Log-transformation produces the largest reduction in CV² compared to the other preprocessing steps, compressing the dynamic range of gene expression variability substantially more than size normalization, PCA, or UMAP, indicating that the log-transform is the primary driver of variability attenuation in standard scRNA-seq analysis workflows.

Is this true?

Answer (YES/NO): NO